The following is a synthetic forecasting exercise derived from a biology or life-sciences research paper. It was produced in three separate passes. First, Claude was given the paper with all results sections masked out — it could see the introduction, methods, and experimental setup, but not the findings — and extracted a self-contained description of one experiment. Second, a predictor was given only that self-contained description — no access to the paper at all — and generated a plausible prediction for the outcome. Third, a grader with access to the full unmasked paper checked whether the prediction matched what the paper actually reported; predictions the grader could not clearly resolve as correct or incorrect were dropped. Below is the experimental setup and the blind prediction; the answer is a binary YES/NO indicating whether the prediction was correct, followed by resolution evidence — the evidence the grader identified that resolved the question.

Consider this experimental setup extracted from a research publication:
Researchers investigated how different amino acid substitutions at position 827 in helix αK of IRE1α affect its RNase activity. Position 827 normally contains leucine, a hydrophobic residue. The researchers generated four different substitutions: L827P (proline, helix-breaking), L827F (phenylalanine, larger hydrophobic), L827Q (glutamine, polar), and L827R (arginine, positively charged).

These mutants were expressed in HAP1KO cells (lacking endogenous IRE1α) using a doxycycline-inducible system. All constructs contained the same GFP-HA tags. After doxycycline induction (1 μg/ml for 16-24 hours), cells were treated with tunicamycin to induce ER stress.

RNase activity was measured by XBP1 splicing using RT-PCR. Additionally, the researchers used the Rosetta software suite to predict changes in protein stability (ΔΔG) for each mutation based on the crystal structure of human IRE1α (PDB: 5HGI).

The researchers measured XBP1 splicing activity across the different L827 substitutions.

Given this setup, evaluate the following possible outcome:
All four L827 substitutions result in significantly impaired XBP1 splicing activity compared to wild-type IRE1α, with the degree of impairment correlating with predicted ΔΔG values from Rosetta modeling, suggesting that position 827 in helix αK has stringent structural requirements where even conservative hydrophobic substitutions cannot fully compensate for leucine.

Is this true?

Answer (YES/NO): NO